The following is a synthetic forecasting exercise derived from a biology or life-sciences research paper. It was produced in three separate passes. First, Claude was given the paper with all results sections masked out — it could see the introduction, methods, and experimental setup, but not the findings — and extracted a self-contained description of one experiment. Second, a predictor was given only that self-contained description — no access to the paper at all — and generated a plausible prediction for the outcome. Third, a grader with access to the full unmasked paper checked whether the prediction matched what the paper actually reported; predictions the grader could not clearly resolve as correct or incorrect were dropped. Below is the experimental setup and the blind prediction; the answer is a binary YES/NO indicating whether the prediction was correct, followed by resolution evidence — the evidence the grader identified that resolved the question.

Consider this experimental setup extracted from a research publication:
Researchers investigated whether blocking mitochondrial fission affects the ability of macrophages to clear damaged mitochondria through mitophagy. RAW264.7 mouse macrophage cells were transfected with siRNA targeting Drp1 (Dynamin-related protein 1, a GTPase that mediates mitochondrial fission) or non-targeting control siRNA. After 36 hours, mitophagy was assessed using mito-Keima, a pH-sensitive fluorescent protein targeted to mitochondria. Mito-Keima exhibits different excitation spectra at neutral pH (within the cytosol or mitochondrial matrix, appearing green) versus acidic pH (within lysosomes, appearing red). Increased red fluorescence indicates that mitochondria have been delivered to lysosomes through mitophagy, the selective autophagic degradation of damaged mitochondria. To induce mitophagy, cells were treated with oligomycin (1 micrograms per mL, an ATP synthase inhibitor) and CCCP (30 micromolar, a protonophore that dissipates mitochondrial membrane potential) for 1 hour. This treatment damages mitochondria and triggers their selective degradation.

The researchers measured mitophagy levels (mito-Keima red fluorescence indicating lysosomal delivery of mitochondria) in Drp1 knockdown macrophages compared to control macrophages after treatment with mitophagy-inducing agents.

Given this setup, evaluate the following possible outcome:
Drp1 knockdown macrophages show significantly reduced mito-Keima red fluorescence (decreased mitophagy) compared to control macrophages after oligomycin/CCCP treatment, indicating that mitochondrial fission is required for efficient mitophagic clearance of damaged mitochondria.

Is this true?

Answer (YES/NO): YES